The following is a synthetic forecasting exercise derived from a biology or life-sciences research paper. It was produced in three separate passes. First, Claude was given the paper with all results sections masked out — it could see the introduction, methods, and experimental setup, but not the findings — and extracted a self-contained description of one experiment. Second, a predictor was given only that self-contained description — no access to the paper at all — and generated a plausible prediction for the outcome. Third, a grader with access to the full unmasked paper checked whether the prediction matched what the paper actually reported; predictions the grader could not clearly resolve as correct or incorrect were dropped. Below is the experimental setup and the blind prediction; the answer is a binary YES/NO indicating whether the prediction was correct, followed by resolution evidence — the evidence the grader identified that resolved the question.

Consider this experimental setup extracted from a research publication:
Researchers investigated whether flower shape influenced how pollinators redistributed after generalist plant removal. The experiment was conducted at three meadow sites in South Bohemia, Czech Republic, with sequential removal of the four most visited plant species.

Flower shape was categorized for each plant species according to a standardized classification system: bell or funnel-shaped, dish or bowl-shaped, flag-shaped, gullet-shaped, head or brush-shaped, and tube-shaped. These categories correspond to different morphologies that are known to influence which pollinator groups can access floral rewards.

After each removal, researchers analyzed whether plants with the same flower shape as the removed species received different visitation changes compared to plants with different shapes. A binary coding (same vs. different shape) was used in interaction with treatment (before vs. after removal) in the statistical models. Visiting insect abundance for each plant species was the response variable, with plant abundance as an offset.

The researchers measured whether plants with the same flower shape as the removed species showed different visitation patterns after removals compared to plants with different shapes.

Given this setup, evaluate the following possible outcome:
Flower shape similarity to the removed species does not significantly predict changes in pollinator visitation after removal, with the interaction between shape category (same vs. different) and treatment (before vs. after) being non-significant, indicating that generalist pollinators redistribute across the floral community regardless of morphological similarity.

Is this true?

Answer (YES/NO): NO